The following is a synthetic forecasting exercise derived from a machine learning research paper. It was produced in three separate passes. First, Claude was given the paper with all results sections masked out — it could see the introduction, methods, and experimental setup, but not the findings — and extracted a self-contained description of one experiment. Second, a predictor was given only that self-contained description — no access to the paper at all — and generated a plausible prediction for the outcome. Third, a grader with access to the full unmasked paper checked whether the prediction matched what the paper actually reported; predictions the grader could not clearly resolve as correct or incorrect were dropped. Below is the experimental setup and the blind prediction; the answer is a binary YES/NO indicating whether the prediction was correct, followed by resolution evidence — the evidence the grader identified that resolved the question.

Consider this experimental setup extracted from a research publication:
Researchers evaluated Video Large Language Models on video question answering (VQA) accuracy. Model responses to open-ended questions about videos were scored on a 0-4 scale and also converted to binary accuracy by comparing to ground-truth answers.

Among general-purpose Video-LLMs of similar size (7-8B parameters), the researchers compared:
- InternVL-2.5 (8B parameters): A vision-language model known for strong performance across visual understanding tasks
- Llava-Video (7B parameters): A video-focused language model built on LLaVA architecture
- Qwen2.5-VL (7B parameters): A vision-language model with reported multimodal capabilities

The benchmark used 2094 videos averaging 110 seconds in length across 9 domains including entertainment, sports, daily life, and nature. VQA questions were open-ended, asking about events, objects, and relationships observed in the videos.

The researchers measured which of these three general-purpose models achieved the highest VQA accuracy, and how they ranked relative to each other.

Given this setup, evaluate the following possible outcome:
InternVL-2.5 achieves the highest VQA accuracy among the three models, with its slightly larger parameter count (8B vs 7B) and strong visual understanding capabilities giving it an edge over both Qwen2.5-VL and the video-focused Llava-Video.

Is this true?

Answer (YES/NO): NO